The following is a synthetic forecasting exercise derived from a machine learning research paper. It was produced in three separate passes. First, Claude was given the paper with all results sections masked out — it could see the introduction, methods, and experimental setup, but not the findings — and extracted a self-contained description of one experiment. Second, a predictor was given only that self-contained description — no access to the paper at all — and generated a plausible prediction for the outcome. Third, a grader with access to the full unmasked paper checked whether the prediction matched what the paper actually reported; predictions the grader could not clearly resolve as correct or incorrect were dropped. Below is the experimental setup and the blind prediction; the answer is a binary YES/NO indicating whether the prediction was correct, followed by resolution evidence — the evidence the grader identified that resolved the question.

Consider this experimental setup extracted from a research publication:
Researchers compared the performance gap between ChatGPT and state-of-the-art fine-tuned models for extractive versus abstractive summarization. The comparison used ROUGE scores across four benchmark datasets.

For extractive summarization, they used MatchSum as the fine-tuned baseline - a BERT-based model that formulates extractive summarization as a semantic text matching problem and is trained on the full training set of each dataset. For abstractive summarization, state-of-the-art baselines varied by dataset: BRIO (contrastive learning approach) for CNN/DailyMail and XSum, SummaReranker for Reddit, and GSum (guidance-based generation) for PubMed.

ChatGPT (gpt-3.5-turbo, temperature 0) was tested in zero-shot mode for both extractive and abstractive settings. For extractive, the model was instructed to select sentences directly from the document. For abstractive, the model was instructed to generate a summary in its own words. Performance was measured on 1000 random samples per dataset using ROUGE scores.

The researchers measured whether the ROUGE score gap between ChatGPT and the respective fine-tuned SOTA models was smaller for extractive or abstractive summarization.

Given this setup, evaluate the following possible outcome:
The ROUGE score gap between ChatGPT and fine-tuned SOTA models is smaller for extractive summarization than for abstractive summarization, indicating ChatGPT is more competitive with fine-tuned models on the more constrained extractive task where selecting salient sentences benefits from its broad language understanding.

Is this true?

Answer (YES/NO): YES